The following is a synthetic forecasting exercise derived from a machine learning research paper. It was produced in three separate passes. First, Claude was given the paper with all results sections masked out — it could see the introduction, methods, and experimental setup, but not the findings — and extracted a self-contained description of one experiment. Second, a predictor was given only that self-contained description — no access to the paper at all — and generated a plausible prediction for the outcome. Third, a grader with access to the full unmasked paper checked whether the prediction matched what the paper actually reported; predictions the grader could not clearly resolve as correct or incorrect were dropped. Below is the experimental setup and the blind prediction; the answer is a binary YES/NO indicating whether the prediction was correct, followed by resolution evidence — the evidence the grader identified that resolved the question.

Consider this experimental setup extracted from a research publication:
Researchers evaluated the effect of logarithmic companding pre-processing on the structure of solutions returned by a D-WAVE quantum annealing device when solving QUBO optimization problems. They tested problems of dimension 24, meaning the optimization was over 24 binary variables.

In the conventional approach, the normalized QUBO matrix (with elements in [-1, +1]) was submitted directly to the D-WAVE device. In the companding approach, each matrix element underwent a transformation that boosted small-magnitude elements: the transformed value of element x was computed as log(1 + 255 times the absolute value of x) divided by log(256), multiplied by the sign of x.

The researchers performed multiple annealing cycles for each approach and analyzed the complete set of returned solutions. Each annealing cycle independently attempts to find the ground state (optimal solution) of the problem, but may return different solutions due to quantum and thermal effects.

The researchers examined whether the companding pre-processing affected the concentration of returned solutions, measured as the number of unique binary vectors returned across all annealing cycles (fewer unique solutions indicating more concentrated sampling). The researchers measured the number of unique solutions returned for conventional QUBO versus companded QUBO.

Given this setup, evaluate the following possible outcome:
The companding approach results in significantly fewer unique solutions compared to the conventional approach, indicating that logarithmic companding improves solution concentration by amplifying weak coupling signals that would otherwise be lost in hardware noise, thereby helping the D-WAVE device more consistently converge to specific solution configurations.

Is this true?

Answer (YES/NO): YES